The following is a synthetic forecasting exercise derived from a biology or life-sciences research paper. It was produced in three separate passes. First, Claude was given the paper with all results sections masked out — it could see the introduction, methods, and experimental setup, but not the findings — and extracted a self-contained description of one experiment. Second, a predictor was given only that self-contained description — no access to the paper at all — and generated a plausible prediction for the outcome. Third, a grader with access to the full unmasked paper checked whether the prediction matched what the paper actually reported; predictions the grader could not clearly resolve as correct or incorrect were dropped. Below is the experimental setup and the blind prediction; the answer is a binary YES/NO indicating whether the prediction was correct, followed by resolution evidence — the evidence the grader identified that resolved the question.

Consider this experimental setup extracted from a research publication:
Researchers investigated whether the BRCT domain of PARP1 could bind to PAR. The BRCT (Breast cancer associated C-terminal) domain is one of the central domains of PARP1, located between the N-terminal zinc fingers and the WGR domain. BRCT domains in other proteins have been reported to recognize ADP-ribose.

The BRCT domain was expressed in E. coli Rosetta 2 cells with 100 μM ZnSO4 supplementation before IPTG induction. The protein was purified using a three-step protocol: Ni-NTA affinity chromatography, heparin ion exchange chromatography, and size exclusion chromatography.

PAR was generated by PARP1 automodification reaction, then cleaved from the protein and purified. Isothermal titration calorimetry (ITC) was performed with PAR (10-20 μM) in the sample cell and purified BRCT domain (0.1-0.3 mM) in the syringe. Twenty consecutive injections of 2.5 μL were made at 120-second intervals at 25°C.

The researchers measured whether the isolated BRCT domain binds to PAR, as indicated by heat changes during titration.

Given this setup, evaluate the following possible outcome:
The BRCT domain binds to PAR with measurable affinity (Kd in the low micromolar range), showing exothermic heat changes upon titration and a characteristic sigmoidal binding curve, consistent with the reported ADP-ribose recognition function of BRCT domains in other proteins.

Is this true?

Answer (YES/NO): NO